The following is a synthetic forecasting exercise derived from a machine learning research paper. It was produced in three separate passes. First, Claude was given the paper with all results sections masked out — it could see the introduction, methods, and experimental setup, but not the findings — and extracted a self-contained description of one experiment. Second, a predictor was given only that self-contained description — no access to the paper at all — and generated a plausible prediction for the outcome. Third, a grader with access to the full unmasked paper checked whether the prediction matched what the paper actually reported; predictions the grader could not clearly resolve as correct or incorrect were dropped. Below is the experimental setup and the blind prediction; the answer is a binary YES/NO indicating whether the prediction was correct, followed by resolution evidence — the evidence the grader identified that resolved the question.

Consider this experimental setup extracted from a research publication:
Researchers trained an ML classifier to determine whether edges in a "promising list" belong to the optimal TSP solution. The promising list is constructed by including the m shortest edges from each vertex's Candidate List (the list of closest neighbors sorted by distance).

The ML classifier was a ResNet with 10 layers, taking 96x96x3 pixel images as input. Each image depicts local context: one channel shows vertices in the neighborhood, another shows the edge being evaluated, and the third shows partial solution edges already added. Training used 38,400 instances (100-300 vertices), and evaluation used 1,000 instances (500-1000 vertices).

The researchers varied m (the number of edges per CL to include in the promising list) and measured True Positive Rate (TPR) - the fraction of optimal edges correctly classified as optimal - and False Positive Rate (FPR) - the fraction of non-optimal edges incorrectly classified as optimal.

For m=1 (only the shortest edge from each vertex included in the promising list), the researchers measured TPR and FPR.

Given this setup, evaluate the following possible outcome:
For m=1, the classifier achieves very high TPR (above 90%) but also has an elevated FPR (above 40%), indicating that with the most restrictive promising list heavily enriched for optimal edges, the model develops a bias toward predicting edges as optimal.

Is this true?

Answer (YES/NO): YES